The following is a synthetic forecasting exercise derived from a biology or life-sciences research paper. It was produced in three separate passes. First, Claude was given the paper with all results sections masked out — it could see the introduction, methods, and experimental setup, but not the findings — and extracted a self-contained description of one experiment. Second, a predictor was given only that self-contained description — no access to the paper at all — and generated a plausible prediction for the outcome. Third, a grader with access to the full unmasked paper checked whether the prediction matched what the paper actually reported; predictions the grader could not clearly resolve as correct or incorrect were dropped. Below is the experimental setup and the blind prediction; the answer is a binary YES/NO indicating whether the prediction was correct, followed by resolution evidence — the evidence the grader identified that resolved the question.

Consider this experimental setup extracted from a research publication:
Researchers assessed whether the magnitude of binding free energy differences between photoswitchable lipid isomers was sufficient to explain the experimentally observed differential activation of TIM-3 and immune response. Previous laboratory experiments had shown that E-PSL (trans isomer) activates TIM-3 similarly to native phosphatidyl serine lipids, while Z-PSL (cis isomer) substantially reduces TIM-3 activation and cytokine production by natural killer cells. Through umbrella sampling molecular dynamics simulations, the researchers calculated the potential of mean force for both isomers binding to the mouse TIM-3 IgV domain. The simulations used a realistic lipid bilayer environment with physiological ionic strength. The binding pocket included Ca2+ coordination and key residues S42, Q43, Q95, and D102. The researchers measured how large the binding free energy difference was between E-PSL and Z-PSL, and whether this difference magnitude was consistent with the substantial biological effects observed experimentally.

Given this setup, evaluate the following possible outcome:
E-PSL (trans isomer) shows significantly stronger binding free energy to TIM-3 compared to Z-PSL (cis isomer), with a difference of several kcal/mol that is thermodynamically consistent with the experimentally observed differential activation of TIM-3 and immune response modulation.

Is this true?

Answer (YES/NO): NO